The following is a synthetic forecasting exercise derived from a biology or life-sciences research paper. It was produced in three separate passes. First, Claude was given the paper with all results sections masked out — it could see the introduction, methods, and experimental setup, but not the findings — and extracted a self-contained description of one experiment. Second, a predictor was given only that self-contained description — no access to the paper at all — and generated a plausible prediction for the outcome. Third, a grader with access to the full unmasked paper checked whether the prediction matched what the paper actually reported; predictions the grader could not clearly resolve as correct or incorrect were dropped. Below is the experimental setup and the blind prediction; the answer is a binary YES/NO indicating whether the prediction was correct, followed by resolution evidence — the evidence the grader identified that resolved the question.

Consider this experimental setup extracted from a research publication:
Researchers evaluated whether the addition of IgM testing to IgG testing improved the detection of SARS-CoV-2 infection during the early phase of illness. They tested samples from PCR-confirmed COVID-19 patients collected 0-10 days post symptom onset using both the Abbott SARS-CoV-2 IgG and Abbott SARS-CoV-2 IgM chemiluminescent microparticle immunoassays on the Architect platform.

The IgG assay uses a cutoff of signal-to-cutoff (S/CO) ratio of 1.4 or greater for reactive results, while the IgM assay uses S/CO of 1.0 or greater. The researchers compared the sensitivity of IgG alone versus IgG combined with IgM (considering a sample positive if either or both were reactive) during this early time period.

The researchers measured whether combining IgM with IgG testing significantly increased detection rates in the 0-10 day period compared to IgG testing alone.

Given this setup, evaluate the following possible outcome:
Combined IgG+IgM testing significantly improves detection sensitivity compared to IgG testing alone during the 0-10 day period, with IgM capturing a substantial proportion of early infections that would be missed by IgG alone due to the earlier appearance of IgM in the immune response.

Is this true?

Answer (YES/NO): NO